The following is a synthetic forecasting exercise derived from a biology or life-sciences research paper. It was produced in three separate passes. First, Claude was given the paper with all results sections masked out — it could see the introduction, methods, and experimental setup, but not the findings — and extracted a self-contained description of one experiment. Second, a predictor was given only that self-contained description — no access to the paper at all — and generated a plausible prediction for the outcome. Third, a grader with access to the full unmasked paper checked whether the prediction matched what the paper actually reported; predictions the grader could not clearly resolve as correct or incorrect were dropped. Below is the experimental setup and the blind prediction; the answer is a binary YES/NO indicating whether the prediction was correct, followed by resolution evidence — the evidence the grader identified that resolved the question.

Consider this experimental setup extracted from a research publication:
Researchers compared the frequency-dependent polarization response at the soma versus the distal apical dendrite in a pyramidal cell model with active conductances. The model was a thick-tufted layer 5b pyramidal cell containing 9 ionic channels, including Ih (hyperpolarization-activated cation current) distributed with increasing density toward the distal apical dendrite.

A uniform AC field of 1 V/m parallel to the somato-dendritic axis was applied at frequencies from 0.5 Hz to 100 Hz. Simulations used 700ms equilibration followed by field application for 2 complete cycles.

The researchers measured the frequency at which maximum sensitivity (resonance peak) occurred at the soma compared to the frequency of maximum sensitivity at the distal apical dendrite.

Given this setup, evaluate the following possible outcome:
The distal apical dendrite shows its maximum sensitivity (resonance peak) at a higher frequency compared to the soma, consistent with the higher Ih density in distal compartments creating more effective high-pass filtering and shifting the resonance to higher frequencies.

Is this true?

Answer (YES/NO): YES